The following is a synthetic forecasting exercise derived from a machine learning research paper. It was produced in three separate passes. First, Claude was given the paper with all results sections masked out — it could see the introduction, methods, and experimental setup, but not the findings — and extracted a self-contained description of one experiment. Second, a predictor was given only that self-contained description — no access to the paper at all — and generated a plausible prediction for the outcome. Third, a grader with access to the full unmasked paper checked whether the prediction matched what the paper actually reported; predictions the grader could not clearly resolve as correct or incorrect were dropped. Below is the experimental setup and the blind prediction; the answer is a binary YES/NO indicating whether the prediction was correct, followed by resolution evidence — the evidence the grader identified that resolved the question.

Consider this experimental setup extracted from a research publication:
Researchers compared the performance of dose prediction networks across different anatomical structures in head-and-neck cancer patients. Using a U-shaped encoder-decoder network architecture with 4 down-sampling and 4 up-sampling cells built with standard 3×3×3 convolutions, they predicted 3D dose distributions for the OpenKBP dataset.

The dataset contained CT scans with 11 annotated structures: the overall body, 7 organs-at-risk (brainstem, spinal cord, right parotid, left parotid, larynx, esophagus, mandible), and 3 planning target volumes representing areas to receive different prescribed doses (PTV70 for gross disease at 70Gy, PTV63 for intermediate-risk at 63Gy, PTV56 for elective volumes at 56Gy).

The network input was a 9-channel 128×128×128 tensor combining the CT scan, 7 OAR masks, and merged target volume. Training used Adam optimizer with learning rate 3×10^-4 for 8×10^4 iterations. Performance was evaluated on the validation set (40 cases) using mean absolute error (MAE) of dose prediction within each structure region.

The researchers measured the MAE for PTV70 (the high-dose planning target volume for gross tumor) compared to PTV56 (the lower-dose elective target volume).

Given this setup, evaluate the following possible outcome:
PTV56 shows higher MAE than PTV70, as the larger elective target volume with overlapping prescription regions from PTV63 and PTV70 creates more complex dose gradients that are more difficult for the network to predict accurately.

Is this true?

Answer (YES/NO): YES